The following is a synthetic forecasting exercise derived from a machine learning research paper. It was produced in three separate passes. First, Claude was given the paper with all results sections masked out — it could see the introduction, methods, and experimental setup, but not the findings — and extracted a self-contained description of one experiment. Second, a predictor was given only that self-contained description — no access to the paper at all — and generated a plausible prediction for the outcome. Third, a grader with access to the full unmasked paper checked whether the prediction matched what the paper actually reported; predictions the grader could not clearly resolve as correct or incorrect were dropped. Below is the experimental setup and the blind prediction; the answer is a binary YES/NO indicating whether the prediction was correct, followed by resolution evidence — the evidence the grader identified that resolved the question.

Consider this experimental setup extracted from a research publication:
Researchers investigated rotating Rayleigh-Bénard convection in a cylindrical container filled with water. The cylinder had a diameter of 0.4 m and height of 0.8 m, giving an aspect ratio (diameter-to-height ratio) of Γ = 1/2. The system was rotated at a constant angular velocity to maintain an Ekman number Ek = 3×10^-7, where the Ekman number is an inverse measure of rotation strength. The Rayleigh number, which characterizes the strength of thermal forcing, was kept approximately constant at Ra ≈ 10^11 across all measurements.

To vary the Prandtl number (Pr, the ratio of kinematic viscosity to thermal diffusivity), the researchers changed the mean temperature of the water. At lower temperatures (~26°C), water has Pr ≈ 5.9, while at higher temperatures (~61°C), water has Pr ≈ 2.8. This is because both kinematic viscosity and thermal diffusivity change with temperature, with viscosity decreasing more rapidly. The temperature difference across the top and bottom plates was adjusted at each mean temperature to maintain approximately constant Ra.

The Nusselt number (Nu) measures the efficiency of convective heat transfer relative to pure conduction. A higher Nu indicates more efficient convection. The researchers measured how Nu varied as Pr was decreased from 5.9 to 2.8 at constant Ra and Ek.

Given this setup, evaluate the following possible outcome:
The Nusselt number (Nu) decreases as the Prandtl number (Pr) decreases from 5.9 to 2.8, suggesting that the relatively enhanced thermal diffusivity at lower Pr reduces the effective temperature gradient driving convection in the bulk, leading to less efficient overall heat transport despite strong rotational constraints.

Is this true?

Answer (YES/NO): NO